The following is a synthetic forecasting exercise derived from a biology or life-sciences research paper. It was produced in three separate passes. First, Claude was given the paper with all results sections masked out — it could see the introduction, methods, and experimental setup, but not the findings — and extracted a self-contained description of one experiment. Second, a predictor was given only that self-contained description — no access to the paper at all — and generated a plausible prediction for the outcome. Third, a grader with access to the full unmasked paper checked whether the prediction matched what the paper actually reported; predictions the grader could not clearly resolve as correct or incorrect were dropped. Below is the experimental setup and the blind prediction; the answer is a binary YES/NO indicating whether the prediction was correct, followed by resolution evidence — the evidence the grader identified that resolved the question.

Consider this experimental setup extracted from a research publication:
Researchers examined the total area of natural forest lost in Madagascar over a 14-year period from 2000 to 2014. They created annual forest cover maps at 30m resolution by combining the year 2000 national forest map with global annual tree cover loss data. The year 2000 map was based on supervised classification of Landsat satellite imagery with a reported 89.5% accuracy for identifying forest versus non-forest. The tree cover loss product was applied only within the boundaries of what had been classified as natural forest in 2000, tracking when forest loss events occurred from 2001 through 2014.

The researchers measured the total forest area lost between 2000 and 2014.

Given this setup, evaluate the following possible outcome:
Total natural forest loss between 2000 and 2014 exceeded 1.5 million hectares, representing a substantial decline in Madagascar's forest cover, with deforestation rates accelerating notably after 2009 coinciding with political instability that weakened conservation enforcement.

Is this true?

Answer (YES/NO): NO